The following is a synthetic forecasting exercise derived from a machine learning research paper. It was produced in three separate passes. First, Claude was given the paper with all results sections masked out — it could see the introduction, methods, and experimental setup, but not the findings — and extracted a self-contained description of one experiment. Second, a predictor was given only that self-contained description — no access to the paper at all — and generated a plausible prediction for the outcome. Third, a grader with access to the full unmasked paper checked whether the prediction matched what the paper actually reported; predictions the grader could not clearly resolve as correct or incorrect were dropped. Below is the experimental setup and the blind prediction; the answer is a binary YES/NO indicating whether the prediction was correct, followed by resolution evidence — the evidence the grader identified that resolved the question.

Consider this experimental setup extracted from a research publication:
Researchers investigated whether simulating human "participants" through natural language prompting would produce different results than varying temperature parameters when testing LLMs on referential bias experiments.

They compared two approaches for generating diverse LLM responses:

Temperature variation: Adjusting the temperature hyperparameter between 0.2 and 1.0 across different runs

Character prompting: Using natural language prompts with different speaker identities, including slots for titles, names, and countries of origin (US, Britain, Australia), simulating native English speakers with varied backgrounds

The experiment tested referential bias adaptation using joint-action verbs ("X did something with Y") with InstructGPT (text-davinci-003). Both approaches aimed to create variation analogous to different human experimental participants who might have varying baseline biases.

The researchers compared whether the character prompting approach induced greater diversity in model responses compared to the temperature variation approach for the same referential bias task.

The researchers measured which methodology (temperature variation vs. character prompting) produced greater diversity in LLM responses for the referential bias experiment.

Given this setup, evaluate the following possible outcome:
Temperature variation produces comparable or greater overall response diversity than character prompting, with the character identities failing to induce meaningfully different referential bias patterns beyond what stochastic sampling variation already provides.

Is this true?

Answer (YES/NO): YES